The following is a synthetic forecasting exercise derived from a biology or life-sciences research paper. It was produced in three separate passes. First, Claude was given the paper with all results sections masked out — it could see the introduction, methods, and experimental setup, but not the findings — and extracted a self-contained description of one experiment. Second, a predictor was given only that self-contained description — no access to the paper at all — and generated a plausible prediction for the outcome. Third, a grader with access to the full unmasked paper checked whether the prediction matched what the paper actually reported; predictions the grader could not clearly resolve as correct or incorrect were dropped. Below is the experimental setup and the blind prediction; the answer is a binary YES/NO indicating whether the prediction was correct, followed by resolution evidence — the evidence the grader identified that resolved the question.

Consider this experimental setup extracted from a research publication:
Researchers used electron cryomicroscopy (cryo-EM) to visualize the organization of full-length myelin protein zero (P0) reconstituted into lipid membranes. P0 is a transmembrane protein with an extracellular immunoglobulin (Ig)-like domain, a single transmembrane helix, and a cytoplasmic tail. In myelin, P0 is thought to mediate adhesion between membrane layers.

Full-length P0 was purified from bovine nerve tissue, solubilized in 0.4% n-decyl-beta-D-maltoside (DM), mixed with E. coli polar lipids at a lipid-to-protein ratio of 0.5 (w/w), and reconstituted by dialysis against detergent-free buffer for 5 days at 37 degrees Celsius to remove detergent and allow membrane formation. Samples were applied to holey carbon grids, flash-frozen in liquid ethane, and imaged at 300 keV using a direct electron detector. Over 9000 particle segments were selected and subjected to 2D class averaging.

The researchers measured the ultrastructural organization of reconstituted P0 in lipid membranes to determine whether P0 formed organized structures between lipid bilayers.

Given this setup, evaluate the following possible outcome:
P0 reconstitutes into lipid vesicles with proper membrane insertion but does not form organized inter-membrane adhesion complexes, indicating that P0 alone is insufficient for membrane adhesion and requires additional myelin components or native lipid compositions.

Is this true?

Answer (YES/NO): NO